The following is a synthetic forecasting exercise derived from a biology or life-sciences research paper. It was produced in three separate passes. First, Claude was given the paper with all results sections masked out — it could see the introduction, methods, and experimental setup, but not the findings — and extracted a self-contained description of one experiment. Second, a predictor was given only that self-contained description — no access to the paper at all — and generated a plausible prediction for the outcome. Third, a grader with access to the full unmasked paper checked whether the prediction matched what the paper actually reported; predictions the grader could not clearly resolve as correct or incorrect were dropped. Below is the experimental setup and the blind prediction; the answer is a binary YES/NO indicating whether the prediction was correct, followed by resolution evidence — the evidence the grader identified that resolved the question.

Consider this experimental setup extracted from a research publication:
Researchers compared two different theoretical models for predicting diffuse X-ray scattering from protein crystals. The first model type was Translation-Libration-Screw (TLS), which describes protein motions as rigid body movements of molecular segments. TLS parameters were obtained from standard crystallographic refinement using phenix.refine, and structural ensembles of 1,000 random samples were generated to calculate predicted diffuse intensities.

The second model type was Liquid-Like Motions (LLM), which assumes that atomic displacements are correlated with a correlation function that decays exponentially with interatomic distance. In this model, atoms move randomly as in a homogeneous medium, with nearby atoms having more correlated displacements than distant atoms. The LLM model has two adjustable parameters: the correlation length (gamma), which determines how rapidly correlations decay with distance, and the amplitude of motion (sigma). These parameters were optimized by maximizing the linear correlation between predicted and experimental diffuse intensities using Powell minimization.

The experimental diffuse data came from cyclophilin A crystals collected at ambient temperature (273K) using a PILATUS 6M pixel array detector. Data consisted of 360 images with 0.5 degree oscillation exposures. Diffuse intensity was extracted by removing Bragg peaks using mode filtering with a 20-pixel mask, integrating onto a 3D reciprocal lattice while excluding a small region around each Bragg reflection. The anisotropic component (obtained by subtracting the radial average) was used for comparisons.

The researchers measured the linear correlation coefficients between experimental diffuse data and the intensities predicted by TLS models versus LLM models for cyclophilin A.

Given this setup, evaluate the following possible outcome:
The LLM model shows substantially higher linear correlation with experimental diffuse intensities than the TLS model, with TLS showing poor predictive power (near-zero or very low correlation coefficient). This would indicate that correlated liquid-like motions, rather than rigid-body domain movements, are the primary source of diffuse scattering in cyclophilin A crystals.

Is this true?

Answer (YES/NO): YES